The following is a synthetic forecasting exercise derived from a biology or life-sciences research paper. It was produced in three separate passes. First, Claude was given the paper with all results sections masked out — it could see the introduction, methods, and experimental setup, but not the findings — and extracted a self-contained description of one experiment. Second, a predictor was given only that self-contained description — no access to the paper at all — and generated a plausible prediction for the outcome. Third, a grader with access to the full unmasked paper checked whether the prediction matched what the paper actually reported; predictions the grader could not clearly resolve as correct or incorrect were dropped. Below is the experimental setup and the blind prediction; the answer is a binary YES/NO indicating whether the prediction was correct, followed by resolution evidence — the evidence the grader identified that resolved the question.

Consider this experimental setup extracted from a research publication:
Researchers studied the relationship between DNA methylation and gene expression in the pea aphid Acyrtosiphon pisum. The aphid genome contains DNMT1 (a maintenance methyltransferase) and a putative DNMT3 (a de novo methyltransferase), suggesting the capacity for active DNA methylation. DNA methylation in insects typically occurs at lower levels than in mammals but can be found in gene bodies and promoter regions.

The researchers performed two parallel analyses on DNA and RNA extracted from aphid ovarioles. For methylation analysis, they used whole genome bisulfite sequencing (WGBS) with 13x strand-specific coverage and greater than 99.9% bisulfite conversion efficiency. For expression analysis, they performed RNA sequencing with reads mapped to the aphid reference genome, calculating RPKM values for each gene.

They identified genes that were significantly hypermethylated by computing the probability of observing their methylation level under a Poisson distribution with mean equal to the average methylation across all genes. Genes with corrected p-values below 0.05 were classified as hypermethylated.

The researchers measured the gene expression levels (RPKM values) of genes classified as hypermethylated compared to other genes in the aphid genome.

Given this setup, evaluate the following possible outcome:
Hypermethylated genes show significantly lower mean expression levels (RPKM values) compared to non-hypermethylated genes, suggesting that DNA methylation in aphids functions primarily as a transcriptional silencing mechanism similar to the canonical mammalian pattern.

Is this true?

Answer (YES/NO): NO